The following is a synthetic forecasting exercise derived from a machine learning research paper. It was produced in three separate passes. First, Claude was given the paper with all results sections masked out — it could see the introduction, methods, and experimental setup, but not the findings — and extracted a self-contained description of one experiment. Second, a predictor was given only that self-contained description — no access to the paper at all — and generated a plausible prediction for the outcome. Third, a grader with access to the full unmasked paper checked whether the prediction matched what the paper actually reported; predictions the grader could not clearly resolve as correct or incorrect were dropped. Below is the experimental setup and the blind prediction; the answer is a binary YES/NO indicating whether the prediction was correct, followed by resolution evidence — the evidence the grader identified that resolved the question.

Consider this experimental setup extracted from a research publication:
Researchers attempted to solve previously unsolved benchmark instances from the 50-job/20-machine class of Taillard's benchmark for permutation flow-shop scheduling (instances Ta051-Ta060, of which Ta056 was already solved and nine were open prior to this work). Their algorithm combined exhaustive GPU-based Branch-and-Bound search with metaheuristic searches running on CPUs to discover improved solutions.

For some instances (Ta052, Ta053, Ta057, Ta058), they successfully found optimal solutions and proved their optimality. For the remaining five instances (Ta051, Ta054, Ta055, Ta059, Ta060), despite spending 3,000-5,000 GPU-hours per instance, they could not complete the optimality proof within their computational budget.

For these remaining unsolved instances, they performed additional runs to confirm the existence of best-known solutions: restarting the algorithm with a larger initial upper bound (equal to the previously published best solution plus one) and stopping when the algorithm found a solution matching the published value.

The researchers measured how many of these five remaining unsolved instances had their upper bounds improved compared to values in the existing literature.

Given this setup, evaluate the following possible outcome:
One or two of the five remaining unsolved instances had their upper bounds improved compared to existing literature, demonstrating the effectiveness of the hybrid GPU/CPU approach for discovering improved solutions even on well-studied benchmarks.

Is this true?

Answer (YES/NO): YES